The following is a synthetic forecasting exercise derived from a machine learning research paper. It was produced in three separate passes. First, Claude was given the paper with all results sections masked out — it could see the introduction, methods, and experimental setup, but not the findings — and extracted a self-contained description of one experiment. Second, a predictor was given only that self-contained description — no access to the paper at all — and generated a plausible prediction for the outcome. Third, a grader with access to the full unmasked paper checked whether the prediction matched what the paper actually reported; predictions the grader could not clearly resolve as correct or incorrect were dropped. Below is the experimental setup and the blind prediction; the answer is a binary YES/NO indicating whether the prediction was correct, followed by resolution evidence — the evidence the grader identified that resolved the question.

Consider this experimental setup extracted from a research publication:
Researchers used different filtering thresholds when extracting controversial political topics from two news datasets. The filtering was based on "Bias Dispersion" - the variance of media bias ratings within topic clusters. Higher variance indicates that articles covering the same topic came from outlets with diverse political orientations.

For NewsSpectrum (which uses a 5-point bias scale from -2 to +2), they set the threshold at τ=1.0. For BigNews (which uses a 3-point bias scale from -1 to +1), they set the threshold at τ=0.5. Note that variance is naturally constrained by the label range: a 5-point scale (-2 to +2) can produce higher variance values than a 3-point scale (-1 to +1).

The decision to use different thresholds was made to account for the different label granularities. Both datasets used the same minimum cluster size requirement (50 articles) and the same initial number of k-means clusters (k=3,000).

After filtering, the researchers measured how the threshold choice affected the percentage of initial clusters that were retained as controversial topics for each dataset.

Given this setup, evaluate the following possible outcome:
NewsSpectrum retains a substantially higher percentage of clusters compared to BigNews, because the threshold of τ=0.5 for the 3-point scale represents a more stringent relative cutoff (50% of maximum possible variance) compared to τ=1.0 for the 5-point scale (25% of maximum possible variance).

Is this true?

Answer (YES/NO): NO